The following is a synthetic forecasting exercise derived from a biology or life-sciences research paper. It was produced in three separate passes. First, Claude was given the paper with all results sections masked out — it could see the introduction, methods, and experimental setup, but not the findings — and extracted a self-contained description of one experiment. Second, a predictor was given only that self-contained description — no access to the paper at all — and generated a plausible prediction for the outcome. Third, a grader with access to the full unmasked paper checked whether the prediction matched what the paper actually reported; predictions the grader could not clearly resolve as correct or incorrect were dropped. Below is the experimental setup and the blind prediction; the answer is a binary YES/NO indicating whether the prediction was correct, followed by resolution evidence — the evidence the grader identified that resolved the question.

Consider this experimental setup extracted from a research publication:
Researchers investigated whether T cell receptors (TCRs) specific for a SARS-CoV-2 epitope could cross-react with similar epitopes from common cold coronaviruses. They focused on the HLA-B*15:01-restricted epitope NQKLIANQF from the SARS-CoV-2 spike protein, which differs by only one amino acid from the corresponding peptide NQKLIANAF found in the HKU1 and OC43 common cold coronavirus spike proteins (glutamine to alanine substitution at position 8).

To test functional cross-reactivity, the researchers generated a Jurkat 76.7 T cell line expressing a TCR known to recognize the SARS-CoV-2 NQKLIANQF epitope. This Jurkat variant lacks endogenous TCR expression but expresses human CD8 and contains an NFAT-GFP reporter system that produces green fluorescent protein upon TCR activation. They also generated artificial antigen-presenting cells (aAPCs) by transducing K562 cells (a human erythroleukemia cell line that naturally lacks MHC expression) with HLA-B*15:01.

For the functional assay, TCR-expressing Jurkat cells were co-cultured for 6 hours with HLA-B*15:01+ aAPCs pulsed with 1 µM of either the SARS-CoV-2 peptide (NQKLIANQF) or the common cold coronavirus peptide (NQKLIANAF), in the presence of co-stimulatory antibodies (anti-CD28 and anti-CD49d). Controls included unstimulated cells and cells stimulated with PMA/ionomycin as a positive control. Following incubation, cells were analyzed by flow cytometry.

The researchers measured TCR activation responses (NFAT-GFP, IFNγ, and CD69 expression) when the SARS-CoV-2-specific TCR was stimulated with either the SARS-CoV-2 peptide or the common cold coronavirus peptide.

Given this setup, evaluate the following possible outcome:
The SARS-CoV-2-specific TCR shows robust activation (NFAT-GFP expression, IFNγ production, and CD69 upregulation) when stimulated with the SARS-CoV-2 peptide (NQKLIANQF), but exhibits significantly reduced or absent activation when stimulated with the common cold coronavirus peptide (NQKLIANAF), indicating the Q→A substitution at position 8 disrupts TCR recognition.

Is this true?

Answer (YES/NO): NO